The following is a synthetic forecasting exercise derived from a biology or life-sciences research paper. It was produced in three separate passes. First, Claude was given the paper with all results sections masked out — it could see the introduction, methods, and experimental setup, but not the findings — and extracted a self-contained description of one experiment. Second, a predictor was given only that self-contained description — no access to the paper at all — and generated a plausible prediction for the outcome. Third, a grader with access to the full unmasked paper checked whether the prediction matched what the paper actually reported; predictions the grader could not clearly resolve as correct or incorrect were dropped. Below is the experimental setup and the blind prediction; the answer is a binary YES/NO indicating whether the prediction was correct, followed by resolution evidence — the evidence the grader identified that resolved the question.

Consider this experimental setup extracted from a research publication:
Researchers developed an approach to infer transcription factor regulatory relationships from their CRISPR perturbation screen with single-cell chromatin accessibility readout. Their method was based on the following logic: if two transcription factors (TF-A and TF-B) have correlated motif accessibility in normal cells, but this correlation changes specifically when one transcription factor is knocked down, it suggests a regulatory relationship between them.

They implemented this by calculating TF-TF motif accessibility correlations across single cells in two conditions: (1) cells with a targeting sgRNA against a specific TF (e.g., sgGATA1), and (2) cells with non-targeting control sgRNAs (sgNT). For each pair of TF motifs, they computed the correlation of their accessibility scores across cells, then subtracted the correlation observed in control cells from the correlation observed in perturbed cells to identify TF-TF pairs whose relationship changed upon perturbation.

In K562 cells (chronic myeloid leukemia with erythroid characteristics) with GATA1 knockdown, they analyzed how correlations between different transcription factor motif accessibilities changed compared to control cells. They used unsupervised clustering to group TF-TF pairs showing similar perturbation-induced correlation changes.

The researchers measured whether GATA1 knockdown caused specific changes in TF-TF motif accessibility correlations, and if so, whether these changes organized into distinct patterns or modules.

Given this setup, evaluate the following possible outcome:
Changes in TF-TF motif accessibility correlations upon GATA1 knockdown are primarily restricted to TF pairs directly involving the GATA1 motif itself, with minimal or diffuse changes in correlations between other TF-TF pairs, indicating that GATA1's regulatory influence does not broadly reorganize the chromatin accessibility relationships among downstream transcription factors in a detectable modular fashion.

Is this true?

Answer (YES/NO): NO